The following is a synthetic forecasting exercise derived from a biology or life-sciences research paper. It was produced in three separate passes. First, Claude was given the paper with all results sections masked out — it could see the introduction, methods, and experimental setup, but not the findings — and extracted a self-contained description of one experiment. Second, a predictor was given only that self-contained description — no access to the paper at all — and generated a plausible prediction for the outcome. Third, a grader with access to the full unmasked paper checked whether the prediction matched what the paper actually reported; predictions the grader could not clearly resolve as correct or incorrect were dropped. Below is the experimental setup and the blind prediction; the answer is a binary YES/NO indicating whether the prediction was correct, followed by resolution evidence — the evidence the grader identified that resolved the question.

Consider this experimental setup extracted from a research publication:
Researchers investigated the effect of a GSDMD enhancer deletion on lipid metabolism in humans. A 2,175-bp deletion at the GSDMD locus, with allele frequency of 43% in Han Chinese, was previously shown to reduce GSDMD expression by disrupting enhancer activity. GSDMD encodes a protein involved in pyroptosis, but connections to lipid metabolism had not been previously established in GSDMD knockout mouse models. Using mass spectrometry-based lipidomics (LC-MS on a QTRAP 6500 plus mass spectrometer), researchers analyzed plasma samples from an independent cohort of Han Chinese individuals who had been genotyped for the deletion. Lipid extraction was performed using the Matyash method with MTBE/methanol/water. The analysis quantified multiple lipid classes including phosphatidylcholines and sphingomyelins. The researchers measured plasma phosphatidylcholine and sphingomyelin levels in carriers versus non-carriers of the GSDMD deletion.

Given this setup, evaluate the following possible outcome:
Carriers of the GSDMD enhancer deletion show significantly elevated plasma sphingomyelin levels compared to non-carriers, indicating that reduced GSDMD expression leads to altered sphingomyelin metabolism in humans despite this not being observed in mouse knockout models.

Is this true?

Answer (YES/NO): YES